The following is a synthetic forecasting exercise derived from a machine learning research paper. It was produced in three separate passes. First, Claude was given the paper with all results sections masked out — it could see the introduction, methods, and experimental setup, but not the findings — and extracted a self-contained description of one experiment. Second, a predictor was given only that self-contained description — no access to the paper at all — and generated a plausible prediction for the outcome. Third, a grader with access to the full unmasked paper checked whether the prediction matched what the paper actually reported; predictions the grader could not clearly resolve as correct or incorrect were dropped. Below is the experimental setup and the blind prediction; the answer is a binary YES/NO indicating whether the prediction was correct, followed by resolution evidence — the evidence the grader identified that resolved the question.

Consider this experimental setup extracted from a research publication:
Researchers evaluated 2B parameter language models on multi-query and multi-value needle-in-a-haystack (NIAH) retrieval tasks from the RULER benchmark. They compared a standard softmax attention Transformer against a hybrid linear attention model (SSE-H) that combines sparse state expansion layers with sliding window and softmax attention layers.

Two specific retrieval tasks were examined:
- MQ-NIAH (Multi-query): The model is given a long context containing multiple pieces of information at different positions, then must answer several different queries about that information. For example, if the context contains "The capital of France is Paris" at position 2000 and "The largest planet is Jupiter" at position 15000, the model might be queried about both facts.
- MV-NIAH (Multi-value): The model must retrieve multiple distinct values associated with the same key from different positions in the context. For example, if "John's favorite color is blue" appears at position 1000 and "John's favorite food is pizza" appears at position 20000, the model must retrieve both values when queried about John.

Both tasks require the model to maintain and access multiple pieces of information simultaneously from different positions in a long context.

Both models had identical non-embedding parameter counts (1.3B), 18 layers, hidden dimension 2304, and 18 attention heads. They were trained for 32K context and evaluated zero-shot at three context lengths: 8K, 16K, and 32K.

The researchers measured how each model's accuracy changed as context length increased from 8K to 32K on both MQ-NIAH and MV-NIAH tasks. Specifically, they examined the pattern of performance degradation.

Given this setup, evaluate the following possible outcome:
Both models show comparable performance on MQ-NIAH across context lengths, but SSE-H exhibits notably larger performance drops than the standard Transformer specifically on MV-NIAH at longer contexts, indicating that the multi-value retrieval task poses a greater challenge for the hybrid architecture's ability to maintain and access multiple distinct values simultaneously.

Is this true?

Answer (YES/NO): NO